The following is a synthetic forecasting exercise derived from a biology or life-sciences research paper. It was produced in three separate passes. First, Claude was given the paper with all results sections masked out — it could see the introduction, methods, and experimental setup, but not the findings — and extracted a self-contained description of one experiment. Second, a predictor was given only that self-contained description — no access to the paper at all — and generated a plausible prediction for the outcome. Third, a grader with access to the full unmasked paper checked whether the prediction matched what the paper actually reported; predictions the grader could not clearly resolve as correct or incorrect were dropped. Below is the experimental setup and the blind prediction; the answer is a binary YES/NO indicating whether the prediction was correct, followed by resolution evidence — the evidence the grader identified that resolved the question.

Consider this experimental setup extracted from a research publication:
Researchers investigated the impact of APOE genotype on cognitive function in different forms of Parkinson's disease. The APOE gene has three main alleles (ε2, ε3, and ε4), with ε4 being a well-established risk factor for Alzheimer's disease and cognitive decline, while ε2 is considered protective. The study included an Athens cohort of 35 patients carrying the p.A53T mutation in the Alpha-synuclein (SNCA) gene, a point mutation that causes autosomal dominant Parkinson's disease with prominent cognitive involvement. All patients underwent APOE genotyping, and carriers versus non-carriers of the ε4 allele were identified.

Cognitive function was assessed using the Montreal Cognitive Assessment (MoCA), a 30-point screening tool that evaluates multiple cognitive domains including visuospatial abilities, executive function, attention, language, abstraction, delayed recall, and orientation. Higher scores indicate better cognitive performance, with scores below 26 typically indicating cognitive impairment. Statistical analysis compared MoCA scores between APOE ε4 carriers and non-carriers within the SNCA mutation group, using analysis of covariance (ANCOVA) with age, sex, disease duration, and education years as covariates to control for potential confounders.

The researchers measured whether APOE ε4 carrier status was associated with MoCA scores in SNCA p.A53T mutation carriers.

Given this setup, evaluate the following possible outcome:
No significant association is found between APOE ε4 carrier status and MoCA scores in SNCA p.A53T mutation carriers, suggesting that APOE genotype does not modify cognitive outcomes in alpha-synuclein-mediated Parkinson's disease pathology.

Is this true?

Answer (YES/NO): NO